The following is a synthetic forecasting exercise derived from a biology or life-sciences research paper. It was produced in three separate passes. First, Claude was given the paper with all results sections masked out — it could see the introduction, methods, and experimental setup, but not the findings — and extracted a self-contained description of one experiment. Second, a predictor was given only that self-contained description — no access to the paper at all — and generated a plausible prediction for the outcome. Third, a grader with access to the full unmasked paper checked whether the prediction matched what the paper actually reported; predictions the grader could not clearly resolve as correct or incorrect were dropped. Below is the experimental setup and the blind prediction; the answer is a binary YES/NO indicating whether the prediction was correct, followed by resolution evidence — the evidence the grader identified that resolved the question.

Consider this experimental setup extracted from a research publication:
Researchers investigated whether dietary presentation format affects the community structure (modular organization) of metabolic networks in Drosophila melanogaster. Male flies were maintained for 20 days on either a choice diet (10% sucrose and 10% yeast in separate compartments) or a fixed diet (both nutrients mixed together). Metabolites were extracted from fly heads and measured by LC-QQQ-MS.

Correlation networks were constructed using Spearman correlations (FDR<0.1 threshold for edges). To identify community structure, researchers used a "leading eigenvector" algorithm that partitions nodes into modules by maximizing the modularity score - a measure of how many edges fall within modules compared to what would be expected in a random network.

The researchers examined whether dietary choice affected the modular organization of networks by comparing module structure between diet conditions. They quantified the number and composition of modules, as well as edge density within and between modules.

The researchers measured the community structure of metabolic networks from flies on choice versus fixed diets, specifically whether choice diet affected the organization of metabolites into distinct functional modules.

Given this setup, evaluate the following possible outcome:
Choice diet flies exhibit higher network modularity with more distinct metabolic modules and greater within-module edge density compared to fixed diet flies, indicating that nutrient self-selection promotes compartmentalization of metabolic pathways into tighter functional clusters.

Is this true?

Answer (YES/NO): NO